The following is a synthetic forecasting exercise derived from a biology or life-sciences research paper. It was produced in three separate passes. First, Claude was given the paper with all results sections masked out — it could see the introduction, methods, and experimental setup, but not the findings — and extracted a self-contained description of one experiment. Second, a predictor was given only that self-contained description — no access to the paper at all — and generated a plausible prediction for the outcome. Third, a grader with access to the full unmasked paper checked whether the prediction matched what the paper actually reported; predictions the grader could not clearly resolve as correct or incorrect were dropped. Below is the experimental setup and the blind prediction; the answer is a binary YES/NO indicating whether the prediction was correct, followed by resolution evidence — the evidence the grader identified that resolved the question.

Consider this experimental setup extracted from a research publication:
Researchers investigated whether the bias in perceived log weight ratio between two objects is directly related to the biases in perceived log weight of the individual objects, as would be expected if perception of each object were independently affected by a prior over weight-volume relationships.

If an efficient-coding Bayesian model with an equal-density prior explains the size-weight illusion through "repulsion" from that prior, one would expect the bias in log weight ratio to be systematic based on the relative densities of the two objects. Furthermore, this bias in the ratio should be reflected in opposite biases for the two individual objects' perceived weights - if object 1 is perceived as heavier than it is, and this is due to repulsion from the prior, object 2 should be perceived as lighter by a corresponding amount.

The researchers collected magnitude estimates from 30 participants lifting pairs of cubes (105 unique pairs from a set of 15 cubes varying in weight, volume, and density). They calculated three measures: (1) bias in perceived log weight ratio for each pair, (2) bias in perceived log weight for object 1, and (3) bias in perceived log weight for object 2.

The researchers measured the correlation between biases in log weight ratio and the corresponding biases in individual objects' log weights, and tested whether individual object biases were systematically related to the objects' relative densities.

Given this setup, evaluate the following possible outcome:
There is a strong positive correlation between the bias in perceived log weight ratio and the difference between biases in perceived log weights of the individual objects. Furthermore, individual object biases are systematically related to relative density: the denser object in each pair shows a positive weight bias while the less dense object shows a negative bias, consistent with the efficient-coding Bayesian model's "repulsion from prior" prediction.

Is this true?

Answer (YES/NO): NO